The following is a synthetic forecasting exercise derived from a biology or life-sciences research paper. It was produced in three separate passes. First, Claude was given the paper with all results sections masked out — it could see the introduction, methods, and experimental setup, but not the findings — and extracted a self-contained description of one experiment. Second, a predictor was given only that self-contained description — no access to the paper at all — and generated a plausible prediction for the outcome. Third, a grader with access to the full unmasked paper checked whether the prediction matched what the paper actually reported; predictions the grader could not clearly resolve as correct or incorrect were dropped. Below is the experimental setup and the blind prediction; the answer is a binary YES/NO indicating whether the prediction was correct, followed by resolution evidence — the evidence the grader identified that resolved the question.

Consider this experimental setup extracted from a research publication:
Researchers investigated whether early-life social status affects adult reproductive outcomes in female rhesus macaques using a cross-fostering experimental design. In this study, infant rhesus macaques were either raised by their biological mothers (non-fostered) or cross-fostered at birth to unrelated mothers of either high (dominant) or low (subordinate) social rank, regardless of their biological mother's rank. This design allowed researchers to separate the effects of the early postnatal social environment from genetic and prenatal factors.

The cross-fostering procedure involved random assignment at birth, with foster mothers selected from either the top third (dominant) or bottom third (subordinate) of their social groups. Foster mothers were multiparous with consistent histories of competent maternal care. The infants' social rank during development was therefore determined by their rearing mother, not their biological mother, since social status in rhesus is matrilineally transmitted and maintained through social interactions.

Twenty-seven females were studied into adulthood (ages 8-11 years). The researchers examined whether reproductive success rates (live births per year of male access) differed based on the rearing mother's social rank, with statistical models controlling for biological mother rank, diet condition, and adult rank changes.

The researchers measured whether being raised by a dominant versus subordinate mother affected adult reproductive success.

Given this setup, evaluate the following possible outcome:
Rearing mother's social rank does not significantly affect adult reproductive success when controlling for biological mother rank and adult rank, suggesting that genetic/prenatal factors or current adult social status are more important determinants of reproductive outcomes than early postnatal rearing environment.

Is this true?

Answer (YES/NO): NO